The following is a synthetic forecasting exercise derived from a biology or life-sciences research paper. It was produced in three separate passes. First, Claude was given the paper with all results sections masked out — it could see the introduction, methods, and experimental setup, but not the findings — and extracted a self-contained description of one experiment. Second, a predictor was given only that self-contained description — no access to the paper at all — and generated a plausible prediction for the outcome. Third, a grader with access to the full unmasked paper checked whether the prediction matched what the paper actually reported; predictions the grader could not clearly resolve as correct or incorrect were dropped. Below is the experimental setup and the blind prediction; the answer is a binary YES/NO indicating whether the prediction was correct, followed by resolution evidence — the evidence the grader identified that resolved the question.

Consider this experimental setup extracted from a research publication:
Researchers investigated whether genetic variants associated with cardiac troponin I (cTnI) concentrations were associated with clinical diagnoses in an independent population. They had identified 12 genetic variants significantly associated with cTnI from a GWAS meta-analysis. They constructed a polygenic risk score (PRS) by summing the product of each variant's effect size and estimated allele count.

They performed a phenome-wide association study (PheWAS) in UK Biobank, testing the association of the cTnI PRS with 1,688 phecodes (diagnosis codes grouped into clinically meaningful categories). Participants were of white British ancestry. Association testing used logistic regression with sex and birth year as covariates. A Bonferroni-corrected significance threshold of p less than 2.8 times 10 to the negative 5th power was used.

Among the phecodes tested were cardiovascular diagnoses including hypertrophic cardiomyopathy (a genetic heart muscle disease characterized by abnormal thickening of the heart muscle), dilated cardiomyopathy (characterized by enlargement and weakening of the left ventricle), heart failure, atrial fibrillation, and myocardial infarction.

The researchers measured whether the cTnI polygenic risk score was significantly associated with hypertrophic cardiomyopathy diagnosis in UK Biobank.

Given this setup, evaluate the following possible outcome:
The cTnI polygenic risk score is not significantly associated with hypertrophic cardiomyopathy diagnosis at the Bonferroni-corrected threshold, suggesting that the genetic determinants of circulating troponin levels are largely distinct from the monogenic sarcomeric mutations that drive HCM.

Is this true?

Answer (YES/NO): YES